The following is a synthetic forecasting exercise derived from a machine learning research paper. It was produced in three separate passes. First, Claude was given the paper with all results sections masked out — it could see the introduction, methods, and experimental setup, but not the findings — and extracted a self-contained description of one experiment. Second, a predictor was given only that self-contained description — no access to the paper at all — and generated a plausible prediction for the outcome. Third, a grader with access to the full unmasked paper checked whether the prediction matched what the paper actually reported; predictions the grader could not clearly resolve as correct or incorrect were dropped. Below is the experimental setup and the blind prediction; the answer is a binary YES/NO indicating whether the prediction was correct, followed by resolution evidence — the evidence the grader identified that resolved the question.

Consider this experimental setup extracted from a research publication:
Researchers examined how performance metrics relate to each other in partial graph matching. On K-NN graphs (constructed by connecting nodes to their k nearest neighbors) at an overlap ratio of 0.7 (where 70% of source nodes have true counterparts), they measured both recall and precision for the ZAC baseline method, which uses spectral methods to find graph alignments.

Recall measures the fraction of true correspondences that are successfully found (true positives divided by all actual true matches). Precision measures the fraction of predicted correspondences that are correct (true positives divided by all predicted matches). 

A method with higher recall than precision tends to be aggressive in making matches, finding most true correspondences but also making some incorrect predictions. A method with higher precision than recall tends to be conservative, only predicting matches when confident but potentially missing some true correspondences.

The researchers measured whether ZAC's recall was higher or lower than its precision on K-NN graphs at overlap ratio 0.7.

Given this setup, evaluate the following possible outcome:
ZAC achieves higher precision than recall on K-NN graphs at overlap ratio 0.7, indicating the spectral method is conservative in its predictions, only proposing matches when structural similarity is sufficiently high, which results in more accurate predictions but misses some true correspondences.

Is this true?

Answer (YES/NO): NO